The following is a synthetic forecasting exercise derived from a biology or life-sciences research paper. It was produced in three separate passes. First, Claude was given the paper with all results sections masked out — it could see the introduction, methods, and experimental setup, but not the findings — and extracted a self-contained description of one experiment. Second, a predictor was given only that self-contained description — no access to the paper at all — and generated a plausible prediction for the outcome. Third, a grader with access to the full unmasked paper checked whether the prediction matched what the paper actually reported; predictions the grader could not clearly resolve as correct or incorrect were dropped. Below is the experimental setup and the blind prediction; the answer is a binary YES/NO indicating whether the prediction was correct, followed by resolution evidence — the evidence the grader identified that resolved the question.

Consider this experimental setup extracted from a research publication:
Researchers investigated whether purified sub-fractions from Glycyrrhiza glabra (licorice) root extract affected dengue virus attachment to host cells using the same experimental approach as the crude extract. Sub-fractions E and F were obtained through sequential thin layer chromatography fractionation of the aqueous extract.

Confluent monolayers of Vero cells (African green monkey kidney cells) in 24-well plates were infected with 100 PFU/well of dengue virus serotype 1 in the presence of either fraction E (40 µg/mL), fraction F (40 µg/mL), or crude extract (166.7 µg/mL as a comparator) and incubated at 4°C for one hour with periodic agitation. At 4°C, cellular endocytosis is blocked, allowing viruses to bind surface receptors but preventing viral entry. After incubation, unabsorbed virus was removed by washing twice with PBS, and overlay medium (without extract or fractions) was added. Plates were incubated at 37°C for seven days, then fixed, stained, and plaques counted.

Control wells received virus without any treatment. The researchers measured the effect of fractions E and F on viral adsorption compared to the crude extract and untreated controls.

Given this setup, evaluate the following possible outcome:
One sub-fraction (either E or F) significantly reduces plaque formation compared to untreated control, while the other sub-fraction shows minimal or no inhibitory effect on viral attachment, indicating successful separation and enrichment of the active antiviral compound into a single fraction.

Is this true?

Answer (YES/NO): YES